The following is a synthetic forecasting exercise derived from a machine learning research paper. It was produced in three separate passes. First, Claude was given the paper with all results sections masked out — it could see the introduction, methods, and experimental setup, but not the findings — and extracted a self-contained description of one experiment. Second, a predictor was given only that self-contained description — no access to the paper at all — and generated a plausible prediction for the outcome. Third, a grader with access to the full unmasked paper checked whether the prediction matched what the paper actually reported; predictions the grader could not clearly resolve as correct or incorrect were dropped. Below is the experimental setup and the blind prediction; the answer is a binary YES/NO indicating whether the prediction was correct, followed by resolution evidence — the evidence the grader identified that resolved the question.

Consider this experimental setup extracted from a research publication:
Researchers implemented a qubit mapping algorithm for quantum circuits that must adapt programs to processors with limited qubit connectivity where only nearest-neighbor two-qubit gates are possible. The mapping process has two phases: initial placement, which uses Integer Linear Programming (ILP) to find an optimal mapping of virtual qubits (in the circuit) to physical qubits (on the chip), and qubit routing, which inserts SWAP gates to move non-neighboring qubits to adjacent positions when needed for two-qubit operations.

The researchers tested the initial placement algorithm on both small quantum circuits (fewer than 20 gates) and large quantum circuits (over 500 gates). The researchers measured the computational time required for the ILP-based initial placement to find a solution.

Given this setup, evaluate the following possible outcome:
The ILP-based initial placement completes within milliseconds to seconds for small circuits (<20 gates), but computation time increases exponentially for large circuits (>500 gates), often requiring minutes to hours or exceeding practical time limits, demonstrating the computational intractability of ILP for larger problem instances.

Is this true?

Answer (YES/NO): YES